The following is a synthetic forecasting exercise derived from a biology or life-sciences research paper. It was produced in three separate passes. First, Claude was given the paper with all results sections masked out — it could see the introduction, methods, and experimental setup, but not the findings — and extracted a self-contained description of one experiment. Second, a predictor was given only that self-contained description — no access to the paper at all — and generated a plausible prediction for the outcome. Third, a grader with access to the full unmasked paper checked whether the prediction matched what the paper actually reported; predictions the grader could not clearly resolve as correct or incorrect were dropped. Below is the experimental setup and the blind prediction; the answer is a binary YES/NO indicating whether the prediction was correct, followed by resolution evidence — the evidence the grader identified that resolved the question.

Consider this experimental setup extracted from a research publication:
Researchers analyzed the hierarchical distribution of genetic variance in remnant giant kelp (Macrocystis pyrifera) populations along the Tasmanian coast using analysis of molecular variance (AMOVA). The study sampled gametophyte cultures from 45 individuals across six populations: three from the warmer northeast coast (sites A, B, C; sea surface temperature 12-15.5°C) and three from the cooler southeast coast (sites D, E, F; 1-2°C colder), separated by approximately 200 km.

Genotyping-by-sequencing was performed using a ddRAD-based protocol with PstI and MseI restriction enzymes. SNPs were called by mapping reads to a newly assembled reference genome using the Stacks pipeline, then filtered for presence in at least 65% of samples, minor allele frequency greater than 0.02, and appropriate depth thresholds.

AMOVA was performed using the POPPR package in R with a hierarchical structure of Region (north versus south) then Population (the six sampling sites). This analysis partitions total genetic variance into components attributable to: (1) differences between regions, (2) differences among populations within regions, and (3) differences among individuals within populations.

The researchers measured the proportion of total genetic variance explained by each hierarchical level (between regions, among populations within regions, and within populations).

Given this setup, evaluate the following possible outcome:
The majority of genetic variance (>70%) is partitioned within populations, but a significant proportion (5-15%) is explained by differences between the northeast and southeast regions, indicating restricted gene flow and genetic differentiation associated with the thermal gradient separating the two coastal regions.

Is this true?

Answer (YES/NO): NO